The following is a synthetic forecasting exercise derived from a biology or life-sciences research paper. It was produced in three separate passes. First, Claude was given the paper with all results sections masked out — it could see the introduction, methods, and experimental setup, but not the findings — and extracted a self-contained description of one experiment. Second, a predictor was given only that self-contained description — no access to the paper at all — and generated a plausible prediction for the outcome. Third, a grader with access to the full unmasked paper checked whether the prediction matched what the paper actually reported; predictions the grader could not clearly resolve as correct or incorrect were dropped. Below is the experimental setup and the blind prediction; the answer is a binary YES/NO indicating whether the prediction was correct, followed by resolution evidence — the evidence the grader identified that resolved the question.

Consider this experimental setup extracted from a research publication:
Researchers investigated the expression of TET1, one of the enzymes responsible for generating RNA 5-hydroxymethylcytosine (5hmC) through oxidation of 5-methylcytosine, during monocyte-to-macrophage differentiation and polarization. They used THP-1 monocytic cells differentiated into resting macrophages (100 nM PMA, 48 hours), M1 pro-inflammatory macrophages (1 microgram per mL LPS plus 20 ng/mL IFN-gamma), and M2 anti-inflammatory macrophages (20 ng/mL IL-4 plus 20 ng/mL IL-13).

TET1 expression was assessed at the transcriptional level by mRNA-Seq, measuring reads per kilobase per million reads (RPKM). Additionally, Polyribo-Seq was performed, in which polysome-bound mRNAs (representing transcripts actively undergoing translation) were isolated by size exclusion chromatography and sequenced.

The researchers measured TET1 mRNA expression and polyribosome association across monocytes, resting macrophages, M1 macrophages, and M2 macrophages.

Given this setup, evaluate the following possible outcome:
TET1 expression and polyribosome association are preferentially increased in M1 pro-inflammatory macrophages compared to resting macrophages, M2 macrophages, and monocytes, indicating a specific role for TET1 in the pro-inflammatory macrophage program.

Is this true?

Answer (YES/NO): NO